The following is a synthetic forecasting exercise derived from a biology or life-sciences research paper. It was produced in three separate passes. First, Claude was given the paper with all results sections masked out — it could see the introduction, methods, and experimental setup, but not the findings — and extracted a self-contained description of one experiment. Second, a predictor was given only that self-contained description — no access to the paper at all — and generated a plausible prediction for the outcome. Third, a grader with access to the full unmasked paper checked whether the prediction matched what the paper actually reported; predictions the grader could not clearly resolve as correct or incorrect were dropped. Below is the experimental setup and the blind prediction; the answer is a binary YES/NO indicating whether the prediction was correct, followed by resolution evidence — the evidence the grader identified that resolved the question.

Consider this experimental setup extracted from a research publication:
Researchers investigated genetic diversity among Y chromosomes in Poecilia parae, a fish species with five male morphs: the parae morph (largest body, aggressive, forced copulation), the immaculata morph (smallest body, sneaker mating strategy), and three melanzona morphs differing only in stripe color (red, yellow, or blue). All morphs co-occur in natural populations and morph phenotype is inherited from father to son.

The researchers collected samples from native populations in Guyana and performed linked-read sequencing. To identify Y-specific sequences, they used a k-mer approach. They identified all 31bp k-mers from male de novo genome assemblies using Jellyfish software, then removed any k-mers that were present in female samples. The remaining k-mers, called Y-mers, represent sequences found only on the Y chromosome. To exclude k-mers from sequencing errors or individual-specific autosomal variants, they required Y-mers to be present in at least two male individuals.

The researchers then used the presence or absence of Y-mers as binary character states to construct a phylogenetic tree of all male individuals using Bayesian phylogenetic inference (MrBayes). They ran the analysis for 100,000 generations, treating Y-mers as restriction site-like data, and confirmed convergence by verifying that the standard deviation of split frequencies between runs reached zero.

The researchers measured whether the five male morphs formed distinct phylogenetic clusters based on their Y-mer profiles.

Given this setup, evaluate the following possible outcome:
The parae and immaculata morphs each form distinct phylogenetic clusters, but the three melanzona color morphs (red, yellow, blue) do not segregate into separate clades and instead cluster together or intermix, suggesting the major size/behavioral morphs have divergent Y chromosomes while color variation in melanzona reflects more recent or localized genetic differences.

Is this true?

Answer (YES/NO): YES